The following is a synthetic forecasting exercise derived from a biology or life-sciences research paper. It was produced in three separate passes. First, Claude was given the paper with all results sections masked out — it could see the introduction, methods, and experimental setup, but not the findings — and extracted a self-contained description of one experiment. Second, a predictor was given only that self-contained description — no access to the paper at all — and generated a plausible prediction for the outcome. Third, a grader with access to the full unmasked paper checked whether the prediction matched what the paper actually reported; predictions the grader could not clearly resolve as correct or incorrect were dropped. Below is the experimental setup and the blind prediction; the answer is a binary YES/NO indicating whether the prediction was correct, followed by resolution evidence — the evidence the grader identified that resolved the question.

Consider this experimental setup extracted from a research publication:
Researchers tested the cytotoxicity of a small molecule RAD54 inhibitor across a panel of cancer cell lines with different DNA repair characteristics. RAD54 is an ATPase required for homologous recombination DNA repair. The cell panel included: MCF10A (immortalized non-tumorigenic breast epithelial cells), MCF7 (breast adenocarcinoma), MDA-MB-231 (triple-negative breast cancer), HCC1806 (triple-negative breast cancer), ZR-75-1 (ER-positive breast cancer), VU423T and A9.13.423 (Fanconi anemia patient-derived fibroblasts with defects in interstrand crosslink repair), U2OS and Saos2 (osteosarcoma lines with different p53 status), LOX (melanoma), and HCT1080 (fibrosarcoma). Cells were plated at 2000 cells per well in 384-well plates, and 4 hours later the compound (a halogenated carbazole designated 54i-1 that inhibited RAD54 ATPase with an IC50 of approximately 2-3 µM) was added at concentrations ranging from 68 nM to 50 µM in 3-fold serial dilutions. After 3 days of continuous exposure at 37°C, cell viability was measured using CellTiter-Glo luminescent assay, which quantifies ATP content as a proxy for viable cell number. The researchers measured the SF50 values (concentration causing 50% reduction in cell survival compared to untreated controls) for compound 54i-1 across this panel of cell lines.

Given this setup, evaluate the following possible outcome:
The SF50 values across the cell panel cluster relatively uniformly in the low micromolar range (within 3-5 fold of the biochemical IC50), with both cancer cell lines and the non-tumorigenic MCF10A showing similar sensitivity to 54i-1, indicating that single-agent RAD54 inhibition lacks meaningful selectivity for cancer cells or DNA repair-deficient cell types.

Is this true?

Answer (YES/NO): NO